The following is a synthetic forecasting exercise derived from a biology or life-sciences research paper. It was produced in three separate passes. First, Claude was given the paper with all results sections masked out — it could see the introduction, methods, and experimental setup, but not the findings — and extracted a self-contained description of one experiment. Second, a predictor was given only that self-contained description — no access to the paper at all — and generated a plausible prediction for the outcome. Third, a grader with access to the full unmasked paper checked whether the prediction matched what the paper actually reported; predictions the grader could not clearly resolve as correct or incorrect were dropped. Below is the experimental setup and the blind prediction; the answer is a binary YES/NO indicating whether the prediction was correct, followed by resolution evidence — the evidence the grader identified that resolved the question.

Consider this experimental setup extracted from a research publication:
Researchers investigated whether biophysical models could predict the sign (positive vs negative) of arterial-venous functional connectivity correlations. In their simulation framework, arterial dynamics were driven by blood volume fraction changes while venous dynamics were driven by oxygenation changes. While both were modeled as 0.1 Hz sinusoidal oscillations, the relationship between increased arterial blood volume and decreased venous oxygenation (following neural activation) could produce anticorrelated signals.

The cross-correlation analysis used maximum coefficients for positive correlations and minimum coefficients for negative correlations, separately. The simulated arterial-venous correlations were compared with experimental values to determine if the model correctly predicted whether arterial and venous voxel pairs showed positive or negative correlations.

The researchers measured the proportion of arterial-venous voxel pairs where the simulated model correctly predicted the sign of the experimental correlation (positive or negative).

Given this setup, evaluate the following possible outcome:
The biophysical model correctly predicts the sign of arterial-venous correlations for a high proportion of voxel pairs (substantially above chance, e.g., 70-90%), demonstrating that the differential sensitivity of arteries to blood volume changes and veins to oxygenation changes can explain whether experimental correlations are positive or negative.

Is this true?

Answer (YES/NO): NO